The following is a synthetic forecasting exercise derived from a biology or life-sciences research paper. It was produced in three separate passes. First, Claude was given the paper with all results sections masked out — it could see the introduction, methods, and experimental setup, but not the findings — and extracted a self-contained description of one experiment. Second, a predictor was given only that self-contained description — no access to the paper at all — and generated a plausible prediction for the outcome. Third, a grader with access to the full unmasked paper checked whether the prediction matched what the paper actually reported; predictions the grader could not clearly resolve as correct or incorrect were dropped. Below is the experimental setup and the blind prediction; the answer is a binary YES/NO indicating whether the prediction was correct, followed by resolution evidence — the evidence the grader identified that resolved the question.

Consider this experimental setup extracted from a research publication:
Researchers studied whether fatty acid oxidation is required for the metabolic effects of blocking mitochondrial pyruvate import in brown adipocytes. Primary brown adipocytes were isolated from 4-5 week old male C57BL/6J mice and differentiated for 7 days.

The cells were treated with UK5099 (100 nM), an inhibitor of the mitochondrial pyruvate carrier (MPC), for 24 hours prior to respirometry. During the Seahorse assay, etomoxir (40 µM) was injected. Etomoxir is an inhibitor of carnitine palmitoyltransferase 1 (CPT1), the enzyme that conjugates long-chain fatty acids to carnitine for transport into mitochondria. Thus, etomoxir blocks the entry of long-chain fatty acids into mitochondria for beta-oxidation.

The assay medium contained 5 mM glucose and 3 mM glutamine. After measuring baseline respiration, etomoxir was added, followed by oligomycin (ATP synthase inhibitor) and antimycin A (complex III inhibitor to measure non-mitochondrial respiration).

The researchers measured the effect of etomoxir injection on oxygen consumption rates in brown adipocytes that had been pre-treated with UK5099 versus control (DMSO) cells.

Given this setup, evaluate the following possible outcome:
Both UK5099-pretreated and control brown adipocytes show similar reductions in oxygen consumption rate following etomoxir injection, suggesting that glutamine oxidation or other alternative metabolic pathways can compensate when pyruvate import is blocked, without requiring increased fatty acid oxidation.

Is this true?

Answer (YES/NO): NO